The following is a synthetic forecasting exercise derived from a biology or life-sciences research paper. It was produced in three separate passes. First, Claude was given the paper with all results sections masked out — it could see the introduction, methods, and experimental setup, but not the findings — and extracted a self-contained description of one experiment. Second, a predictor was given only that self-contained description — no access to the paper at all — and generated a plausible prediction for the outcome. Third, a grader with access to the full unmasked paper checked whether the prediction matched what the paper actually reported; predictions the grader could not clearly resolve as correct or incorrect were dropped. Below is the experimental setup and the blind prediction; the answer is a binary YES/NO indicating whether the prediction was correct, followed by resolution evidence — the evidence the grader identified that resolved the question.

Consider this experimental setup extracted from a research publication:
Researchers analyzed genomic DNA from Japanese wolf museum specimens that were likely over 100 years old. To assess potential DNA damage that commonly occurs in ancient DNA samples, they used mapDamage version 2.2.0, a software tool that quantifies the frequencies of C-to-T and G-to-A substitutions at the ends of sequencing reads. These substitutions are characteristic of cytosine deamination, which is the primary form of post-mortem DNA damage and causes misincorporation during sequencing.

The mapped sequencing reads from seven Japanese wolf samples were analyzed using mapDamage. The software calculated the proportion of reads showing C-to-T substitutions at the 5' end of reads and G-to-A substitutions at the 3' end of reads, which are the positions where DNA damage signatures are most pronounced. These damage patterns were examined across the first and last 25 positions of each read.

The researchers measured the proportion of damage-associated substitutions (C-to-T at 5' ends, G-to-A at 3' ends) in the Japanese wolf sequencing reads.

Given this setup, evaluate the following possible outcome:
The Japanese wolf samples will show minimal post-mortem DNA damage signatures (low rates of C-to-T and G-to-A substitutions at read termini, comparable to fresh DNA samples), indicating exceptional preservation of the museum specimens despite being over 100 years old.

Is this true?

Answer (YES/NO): NO